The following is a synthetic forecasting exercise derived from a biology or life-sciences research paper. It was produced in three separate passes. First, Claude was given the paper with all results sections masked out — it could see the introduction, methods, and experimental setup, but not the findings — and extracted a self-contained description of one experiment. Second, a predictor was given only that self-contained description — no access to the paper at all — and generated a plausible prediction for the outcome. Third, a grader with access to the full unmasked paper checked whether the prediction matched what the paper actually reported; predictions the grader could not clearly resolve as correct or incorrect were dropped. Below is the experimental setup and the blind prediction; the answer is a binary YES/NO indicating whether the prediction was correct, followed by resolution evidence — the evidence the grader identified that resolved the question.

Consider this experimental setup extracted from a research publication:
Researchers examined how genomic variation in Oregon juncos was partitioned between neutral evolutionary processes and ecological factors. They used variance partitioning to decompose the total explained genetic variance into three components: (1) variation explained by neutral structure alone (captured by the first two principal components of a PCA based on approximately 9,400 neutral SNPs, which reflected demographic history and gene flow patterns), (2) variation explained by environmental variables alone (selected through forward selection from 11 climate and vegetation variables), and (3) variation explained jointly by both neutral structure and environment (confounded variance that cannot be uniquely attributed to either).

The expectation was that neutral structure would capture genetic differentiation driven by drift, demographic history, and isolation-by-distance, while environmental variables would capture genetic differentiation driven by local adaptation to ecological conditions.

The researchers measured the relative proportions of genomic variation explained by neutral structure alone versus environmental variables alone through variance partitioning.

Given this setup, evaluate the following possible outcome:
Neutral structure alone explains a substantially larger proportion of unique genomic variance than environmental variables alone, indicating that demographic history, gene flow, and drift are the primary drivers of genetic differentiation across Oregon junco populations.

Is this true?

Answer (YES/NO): NO